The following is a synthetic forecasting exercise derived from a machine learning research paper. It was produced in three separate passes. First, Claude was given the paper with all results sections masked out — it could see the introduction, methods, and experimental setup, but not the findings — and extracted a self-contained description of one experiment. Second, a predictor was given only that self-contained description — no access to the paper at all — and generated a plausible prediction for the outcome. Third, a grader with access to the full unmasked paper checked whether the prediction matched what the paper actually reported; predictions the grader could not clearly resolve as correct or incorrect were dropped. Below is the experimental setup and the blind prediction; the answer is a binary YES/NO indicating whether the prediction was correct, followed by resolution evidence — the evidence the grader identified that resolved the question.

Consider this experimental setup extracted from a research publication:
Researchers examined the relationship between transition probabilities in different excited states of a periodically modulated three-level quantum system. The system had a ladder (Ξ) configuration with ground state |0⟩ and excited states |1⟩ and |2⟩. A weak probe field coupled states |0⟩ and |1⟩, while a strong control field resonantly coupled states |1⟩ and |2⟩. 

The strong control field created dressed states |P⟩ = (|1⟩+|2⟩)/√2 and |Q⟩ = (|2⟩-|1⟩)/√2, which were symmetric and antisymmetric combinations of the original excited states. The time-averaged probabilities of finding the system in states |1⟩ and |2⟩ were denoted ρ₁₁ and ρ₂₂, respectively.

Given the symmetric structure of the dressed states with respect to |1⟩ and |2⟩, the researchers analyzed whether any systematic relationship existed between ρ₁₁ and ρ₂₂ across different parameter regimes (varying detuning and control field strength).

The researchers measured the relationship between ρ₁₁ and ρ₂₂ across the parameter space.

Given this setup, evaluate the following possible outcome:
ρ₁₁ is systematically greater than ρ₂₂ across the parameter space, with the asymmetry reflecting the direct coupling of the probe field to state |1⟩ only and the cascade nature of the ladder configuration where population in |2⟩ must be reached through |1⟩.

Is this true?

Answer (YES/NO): NO